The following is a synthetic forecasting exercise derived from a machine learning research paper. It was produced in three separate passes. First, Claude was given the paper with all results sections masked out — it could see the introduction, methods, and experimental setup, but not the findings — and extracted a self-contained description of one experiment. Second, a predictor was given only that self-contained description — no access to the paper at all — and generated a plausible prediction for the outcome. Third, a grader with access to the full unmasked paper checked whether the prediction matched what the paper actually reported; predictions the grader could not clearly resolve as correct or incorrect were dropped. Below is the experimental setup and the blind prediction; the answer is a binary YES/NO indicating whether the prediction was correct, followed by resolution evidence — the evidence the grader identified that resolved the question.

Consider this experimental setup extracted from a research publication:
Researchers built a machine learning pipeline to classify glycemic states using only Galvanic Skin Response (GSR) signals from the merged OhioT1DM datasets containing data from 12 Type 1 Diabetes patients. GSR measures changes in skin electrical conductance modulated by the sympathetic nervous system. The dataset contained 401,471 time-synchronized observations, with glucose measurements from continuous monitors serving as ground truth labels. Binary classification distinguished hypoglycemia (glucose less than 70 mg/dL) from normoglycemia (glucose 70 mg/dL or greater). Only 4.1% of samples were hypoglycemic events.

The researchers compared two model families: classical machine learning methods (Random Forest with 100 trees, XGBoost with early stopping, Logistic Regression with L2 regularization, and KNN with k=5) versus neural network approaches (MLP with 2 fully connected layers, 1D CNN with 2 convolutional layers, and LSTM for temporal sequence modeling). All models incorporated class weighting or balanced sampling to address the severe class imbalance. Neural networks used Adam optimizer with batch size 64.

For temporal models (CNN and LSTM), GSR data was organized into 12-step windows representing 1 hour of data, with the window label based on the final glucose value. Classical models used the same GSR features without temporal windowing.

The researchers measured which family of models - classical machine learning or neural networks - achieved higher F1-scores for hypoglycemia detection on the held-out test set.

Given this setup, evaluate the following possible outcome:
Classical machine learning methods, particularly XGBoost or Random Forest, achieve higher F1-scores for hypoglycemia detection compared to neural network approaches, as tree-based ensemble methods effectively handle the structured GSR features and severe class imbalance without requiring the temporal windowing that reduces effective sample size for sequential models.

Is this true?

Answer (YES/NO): NO